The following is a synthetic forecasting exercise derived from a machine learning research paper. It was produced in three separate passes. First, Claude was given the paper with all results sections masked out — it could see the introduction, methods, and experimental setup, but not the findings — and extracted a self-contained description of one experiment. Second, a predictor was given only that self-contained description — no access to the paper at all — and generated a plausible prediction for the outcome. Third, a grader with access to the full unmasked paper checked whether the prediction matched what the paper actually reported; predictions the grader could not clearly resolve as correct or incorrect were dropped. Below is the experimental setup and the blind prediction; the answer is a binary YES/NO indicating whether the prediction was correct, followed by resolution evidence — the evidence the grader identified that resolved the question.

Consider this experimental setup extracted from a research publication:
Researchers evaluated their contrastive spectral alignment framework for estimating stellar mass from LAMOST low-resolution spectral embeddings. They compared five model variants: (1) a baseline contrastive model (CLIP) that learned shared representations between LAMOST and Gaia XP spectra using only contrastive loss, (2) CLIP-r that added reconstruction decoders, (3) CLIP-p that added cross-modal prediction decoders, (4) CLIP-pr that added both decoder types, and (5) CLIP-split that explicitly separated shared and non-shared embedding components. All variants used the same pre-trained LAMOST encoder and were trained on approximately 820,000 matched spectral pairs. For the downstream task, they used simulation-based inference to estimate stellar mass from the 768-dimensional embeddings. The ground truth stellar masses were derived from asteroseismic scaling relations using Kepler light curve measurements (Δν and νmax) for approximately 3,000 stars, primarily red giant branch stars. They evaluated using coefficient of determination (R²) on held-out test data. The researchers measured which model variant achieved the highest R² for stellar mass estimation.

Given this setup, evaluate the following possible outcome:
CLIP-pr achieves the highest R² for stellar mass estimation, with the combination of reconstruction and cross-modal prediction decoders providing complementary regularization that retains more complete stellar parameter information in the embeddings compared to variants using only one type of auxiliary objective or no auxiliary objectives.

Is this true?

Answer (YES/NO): NO